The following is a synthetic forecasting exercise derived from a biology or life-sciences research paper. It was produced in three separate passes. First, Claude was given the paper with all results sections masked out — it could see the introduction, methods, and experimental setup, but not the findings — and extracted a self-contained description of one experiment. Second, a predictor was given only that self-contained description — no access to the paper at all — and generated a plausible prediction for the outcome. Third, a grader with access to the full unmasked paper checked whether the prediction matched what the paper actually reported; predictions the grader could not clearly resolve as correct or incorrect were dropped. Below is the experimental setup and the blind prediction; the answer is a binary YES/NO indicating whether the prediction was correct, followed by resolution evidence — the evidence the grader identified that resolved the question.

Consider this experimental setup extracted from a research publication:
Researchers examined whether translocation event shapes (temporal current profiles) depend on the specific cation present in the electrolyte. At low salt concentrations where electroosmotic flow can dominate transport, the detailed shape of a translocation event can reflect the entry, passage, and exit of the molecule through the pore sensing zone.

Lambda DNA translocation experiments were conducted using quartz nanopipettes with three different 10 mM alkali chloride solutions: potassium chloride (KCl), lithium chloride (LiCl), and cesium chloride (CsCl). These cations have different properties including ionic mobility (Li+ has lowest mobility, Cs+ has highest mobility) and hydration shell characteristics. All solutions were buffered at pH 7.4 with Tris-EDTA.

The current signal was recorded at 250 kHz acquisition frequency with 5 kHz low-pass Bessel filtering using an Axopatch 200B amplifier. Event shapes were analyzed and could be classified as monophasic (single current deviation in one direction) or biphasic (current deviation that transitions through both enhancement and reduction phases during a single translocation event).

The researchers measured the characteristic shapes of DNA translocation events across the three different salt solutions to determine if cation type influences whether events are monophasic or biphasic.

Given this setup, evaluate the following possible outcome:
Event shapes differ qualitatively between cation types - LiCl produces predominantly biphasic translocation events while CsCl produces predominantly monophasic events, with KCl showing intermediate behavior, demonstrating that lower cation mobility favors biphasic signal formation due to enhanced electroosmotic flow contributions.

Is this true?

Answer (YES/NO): NO